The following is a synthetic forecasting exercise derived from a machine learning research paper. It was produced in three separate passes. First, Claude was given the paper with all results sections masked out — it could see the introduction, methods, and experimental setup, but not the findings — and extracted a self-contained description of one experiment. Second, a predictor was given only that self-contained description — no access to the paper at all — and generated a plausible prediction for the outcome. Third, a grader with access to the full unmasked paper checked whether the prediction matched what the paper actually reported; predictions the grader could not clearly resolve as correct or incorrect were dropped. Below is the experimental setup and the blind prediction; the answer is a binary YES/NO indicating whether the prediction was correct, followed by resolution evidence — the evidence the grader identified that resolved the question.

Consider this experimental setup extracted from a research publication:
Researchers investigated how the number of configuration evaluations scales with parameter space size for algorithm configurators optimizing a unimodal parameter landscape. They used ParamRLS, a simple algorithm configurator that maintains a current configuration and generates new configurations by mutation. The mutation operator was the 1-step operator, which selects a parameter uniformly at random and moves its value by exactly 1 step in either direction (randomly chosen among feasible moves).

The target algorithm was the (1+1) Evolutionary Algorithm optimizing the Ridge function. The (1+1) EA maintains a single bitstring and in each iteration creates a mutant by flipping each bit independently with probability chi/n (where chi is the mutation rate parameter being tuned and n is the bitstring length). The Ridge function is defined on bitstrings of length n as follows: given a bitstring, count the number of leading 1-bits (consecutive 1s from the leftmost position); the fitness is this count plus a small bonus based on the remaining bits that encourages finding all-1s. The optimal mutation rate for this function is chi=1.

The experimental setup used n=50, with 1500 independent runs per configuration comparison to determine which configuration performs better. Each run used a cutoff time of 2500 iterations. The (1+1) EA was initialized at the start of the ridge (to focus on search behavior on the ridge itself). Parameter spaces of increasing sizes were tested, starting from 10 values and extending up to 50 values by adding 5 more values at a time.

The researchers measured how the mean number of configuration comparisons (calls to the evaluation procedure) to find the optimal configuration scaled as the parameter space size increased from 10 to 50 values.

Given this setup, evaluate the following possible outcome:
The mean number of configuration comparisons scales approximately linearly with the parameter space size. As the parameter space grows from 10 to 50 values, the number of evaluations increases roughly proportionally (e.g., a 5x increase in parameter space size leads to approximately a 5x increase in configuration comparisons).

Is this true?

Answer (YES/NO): NO